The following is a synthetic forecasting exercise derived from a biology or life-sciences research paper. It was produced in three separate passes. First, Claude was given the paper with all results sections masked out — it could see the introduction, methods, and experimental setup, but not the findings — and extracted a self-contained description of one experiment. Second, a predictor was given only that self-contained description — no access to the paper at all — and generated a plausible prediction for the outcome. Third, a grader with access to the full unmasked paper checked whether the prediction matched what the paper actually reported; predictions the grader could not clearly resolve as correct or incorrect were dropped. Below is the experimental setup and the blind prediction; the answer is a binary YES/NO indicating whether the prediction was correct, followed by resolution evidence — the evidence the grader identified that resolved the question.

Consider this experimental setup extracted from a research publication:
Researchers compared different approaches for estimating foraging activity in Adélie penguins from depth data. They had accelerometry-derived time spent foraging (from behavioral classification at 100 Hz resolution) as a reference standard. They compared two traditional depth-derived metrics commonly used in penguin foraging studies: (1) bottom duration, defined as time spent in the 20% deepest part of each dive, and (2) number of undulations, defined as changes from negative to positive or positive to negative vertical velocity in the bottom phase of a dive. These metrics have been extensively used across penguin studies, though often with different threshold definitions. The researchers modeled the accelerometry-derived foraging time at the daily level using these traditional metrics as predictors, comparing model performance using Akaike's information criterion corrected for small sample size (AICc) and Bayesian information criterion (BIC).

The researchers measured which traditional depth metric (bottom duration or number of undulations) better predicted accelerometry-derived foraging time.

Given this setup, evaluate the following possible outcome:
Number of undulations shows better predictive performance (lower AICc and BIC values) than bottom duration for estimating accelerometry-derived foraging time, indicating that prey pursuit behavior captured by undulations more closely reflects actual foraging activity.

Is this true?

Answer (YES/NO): NO